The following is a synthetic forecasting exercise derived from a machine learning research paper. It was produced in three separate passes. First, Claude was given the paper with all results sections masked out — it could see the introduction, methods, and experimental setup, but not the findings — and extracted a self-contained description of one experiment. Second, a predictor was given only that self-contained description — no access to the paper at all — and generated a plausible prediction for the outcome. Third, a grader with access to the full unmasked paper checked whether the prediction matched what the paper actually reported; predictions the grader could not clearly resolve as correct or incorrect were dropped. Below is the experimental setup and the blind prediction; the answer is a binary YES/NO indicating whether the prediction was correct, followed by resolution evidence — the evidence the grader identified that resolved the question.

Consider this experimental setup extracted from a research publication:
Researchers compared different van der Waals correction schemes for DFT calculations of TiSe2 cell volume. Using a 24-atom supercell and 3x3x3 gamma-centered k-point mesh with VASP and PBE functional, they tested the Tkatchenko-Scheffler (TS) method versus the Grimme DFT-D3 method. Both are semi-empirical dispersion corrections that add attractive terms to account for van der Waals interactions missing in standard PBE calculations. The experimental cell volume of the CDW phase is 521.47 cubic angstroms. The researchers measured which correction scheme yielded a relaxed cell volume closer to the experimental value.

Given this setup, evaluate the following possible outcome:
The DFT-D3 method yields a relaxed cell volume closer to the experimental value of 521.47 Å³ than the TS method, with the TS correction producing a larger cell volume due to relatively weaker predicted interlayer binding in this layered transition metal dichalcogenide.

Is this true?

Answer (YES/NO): NO